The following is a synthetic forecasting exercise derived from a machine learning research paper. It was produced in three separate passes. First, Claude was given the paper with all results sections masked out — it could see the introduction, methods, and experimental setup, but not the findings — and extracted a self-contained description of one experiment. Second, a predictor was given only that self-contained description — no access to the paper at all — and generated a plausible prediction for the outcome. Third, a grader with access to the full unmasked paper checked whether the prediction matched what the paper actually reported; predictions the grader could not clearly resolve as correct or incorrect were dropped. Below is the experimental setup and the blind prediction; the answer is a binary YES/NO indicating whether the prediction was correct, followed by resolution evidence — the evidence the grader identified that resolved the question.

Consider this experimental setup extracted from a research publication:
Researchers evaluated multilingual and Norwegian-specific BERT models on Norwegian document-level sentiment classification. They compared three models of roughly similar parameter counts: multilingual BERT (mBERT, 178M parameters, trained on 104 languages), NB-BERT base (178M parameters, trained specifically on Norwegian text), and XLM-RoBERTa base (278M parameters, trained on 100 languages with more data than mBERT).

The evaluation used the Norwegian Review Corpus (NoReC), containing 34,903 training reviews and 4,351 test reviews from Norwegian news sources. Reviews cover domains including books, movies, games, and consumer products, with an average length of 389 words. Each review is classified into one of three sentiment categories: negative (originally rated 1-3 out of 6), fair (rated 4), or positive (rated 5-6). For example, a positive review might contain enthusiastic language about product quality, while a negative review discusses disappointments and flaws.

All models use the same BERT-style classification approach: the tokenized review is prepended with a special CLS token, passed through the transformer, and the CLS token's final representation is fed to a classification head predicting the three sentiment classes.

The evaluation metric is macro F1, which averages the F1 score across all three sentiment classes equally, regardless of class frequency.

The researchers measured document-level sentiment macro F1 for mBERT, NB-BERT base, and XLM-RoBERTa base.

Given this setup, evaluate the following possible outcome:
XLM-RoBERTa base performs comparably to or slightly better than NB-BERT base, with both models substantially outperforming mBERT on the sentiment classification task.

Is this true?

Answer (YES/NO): NO